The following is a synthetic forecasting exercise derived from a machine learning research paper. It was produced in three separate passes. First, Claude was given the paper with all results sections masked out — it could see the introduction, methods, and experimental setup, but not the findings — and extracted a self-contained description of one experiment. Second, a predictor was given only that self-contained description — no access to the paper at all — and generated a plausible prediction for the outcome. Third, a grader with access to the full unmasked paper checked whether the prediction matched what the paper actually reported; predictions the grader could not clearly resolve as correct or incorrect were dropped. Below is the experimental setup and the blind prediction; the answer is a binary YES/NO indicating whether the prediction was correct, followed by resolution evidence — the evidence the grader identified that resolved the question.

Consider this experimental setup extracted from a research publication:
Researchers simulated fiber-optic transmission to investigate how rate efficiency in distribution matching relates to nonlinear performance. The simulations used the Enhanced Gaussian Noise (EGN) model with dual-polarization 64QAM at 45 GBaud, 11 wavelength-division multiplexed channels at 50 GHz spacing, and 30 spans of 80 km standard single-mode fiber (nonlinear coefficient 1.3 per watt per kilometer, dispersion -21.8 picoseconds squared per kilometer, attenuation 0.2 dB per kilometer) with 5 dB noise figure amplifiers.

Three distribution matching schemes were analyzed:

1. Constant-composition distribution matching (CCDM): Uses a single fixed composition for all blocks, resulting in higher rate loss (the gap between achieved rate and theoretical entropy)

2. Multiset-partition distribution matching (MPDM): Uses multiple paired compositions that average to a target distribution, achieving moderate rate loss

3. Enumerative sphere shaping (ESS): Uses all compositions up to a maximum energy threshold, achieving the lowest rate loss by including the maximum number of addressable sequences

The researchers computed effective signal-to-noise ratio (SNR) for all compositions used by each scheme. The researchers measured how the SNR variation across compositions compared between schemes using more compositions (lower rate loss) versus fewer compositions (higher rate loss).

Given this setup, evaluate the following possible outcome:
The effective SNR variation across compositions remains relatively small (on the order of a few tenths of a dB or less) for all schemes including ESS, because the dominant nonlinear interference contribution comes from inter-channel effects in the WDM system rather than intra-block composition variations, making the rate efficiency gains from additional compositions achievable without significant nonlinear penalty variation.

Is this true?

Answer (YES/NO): NO